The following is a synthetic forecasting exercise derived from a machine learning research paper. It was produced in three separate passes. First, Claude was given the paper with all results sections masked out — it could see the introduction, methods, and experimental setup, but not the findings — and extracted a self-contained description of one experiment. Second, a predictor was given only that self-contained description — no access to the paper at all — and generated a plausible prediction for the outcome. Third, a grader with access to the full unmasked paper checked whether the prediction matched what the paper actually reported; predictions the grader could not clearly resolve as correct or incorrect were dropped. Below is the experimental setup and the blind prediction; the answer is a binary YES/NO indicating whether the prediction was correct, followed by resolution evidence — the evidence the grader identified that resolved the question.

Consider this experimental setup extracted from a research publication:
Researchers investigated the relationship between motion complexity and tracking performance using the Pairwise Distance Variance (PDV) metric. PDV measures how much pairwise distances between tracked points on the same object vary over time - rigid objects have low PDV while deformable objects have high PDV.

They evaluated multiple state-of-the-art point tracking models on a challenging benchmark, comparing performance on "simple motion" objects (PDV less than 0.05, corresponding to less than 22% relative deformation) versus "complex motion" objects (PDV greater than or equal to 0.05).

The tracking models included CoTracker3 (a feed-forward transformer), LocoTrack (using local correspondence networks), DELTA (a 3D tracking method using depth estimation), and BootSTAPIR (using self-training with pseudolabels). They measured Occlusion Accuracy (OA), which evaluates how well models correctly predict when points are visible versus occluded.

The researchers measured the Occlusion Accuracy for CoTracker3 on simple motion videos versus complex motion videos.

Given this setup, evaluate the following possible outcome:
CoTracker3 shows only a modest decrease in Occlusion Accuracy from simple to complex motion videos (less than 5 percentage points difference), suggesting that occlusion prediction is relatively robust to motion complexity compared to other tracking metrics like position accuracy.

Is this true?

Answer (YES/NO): NO